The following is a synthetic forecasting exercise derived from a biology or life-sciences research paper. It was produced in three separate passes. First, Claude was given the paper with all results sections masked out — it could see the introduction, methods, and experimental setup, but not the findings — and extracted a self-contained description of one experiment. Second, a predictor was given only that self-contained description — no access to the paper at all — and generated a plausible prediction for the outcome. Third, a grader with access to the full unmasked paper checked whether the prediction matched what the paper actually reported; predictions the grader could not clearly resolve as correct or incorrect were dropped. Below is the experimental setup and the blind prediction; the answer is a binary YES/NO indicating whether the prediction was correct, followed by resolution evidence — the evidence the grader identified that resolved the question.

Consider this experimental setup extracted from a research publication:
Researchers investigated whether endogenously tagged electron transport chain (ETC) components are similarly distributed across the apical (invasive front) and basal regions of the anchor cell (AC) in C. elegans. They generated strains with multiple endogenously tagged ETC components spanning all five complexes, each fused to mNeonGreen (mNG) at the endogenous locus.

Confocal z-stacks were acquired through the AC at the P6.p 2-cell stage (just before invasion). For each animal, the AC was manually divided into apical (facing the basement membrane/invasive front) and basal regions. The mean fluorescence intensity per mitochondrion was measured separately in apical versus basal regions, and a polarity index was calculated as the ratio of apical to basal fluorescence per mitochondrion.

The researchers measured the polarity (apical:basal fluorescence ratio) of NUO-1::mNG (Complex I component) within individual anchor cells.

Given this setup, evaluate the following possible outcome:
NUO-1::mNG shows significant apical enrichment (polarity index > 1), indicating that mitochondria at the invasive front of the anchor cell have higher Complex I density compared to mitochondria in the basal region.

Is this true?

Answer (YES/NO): NO